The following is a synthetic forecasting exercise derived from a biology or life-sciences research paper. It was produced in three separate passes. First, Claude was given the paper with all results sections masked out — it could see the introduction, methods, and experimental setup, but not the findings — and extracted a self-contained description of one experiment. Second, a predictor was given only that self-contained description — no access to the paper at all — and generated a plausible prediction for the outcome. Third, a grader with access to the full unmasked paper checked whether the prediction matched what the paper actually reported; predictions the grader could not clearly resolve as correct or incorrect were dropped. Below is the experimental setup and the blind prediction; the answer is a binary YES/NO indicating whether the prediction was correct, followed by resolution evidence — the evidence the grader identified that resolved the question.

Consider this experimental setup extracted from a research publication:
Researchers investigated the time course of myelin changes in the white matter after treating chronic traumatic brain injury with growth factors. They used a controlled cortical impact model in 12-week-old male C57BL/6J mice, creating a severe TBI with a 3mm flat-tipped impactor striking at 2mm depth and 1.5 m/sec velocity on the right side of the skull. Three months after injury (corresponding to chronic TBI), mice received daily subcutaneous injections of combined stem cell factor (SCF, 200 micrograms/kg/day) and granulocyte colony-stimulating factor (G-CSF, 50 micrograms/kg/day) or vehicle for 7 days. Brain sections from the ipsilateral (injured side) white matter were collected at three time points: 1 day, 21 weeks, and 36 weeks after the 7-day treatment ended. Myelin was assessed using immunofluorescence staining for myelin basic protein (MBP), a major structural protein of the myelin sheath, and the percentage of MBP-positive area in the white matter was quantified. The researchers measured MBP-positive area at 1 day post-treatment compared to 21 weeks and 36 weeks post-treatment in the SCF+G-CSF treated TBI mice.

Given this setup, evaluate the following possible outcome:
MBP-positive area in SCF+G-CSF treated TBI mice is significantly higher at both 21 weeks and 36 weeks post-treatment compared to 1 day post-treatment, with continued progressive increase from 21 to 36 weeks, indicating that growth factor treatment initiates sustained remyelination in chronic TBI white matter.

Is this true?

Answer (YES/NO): NO